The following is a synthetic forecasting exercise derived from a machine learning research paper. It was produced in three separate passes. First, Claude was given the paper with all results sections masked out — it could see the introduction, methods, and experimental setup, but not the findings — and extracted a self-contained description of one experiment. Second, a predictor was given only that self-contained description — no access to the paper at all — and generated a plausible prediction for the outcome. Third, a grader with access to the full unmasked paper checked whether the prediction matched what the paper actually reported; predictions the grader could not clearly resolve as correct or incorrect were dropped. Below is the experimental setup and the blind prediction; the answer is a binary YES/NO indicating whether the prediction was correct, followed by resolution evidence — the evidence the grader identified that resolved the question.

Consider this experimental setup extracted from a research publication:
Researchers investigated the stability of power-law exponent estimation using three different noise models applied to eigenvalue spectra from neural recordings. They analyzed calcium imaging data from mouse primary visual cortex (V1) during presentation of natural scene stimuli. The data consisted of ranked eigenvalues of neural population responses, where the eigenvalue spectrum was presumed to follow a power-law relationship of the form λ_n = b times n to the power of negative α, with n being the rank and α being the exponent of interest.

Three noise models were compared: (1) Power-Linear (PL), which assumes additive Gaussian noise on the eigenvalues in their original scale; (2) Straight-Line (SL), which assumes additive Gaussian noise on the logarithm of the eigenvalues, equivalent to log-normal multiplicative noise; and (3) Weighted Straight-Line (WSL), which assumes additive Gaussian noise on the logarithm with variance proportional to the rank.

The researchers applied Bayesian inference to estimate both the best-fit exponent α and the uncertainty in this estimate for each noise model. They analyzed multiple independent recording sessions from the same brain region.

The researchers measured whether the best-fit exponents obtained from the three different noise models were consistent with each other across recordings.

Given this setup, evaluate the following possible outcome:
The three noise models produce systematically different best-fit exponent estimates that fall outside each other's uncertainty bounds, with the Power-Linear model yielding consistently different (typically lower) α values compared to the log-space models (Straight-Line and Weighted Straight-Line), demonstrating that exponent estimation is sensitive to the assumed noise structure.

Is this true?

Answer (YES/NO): NO